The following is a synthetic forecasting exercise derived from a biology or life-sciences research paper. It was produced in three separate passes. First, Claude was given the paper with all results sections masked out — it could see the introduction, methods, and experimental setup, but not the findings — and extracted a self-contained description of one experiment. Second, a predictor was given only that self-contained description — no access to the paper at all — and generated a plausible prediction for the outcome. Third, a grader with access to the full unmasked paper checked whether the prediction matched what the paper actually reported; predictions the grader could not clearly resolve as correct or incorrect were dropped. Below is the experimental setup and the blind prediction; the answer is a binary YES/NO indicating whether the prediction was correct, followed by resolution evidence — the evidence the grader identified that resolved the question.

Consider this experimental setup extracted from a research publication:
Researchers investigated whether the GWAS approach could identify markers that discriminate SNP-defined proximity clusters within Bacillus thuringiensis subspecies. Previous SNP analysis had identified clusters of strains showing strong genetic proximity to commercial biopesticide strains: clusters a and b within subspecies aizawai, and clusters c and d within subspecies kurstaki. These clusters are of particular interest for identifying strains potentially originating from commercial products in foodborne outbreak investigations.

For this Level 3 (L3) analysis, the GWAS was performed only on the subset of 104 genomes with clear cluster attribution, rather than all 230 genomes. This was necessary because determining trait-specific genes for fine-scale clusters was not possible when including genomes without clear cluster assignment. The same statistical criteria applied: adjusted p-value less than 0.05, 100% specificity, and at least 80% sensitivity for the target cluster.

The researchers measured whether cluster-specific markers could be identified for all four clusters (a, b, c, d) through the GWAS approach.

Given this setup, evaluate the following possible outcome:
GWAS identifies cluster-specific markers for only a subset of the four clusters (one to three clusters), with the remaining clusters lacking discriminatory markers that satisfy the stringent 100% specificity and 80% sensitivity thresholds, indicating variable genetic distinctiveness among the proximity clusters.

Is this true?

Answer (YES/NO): NO